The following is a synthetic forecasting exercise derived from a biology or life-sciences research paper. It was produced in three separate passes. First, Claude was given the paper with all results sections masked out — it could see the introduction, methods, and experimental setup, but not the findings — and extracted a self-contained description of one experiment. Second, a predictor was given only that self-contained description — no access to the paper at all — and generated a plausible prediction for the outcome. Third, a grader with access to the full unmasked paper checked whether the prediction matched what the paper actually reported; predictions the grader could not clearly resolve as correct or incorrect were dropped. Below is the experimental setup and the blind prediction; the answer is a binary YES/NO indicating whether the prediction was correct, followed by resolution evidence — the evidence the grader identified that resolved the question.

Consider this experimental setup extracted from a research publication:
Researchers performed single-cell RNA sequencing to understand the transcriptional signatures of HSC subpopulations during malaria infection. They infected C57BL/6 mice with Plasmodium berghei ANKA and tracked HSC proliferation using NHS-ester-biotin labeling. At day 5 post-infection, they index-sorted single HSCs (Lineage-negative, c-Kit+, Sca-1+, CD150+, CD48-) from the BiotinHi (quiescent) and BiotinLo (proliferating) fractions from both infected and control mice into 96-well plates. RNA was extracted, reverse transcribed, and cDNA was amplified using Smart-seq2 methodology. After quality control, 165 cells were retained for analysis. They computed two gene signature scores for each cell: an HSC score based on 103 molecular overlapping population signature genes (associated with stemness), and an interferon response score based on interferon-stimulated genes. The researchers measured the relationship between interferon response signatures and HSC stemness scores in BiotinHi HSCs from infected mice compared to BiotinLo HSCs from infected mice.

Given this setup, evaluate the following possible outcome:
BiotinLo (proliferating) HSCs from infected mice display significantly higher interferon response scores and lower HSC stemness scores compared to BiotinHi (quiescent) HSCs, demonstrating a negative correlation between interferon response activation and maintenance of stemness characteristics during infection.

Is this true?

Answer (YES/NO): NO